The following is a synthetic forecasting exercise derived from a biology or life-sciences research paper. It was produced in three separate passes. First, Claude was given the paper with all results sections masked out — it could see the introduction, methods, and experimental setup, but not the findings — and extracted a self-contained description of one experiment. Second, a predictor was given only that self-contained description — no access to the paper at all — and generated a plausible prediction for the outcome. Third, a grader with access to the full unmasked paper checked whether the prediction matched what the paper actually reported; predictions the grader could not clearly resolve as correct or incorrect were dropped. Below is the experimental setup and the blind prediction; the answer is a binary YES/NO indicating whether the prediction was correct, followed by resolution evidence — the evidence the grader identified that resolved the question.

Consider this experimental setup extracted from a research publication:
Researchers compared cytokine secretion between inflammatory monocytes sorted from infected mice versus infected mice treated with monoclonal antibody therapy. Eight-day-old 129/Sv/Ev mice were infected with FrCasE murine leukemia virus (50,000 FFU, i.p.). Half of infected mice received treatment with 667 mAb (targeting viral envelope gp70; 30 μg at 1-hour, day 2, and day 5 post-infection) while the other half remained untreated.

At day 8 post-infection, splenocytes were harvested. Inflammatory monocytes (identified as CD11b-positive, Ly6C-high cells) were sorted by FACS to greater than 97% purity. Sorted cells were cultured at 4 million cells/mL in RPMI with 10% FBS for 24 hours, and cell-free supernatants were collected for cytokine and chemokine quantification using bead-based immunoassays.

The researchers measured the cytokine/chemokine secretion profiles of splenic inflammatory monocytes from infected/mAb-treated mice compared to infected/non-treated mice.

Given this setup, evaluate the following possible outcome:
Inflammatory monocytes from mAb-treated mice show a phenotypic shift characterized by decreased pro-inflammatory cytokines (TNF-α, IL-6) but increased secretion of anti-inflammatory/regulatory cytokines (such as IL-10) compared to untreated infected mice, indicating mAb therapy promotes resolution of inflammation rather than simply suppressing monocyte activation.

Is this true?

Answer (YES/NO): NO